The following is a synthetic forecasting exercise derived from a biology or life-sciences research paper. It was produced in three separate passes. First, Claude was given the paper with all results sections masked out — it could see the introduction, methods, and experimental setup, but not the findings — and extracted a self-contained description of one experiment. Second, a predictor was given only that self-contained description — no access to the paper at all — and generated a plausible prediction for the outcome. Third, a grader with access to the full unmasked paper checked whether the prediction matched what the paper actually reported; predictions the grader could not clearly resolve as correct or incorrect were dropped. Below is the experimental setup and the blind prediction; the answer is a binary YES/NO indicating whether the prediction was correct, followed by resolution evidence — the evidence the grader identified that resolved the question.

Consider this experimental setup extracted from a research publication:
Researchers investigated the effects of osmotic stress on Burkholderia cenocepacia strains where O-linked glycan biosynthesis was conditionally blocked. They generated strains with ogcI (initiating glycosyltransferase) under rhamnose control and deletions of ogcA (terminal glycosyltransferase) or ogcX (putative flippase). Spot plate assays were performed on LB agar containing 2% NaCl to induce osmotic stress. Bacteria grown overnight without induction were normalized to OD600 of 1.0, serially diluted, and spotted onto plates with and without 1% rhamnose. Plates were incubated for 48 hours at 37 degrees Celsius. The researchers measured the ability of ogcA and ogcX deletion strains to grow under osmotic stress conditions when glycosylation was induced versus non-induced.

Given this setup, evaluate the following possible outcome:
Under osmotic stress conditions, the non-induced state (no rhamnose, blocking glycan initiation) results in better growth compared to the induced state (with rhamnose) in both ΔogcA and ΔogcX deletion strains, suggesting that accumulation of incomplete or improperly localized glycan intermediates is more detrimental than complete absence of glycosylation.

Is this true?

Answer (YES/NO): NO